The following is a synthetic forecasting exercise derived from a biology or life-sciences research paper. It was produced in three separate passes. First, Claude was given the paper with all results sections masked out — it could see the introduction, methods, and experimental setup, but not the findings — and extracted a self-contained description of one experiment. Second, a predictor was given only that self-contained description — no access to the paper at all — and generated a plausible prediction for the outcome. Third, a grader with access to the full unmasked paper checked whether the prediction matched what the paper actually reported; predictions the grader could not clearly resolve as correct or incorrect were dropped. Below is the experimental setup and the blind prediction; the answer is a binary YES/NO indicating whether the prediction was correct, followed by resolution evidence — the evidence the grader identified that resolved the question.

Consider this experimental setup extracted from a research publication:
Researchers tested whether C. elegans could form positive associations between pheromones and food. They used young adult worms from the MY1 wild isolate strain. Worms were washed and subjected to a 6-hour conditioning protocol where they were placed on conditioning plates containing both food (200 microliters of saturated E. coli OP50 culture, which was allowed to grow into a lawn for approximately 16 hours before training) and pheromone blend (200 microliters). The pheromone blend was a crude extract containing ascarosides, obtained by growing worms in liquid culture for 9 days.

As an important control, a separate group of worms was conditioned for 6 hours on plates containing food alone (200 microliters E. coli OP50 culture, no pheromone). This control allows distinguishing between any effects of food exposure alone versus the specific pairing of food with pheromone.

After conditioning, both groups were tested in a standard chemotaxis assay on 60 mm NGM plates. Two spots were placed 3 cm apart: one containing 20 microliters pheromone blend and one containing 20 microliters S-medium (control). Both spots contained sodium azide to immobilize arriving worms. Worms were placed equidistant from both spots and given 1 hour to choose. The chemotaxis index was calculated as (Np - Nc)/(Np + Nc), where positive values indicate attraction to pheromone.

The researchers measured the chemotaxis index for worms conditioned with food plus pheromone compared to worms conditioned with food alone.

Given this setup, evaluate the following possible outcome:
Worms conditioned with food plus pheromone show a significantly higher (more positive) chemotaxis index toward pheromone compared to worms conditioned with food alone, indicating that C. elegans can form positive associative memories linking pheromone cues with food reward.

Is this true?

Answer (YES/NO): NO